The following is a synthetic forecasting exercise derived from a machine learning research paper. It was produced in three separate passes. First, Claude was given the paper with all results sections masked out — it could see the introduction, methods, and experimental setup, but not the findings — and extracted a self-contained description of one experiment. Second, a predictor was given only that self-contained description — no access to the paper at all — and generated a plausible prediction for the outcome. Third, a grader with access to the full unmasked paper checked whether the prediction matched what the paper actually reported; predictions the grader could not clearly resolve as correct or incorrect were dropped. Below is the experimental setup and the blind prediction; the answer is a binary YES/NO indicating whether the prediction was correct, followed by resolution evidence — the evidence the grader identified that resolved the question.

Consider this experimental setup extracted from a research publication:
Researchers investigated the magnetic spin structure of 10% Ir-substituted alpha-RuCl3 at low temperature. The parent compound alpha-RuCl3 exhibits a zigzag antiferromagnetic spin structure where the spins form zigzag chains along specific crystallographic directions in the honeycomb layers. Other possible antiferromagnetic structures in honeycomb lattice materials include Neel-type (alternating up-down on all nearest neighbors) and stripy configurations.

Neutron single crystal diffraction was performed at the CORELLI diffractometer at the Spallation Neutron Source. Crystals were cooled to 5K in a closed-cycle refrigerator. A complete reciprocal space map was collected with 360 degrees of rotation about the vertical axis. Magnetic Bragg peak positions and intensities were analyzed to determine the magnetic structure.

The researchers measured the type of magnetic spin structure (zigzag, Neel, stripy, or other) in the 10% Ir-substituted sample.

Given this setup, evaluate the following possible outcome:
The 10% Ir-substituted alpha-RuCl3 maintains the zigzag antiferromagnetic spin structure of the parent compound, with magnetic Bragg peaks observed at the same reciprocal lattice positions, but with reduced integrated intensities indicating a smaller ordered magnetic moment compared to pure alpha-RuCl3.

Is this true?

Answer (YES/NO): YES